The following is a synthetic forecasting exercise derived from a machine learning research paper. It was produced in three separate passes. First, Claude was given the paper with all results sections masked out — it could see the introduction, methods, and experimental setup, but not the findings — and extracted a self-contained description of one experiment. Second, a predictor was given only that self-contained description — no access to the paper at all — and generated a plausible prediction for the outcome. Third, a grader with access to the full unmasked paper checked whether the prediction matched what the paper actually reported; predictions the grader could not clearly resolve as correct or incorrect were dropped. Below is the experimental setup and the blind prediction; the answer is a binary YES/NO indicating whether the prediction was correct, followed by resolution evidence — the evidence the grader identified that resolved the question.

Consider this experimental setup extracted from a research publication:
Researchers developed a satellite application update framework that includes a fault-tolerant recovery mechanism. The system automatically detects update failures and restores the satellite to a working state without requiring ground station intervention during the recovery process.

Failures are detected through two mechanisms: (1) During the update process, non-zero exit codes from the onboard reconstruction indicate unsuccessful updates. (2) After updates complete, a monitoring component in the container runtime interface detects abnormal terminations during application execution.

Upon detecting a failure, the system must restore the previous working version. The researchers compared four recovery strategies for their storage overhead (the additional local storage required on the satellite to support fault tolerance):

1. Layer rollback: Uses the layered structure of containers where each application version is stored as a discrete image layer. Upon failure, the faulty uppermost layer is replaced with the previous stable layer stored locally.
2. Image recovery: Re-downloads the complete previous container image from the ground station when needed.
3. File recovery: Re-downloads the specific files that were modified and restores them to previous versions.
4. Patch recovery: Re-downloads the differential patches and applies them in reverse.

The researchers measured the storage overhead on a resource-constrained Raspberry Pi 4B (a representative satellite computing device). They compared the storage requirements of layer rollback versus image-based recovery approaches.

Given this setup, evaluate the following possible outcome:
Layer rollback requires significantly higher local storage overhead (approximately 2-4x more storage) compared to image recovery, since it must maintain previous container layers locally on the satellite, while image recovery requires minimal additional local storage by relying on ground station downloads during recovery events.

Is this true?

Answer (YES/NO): NO